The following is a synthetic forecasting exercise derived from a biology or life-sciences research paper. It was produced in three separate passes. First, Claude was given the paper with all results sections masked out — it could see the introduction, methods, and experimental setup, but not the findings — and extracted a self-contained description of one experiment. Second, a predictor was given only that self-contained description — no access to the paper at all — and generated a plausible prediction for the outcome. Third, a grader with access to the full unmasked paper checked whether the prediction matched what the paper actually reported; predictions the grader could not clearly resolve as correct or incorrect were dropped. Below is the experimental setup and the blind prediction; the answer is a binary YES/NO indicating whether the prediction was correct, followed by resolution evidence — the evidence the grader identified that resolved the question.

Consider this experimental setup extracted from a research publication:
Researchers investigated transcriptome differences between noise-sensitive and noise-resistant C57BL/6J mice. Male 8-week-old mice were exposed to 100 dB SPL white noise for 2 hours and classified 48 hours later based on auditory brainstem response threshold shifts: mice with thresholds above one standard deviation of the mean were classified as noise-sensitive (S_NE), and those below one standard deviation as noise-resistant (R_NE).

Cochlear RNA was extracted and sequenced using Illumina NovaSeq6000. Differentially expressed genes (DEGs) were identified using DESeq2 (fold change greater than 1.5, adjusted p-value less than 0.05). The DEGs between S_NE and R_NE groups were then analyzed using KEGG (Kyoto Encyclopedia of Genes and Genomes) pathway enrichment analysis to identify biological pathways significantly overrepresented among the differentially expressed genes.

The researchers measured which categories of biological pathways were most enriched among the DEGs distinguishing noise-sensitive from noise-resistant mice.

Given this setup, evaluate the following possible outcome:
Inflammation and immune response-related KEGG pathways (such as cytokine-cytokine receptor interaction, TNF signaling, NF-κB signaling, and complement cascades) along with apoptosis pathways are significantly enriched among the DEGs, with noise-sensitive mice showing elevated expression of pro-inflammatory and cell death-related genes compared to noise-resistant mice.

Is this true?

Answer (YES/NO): NO